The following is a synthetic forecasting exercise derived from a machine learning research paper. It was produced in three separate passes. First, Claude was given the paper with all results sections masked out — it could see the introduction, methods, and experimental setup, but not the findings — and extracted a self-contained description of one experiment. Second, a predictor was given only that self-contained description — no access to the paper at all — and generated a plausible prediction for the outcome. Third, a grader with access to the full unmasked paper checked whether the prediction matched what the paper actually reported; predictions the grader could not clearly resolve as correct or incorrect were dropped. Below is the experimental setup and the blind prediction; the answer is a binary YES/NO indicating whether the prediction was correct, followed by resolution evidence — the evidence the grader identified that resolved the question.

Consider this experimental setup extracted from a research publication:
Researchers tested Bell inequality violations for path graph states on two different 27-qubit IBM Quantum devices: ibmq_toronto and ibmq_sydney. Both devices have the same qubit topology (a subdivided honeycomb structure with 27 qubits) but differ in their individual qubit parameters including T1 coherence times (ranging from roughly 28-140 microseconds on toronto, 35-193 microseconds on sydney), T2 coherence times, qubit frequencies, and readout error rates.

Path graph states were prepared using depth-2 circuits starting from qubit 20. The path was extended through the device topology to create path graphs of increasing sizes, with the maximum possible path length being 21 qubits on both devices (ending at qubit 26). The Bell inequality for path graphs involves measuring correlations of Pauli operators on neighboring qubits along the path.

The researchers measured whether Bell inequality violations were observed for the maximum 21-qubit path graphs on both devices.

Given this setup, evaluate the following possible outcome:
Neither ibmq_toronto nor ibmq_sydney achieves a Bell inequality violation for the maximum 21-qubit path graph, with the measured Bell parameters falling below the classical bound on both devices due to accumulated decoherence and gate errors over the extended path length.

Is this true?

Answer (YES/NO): NO